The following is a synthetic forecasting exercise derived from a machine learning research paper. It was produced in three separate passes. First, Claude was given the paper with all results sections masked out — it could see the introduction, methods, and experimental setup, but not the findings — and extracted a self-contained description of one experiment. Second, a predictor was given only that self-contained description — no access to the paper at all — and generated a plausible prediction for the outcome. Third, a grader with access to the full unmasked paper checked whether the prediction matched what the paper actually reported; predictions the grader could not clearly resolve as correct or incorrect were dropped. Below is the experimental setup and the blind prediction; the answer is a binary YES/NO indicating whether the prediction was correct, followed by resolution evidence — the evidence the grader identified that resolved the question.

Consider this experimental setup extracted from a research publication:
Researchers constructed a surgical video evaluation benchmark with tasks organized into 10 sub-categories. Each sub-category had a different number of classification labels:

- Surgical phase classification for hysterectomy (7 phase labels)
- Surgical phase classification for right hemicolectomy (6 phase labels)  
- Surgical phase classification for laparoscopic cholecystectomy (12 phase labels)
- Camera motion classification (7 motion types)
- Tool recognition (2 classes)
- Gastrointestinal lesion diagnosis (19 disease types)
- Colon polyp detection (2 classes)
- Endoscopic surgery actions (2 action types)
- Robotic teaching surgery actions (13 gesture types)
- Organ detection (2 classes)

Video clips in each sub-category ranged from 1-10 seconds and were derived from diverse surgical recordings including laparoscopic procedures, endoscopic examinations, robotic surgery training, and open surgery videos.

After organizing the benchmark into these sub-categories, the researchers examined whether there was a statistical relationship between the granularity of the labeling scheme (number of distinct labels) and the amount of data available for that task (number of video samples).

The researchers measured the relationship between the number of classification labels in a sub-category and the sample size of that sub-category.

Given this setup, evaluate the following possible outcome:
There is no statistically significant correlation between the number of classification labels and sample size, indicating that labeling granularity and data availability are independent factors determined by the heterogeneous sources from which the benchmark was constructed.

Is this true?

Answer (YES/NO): NO